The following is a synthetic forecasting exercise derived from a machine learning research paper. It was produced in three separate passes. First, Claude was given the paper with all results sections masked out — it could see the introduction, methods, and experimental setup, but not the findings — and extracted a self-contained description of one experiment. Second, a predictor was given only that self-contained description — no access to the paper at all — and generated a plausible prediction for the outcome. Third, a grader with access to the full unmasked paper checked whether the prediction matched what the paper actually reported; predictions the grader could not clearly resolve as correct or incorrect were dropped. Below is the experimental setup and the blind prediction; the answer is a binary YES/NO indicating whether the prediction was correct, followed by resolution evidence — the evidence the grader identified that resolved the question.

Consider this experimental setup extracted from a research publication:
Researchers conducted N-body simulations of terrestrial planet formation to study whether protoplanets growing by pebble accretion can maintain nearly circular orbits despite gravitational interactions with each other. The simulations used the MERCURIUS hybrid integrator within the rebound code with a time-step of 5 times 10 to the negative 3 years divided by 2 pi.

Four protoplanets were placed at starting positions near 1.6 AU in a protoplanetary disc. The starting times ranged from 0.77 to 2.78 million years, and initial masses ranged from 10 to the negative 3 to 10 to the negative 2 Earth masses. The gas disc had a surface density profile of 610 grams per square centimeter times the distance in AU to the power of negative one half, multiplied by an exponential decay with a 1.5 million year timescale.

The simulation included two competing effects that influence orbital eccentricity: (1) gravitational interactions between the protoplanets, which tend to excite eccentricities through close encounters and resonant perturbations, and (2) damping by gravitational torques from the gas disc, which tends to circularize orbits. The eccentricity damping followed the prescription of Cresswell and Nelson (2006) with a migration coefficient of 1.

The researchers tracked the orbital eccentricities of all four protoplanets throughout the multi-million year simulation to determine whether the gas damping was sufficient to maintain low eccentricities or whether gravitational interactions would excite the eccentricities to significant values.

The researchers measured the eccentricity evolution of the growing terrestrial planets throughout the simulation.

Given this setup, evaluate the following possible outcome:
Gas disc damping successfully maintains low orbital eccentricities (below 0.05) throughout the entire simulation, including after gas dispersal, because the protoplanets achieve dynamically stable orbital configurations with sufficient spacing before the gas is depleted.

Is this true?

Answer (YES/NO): YES